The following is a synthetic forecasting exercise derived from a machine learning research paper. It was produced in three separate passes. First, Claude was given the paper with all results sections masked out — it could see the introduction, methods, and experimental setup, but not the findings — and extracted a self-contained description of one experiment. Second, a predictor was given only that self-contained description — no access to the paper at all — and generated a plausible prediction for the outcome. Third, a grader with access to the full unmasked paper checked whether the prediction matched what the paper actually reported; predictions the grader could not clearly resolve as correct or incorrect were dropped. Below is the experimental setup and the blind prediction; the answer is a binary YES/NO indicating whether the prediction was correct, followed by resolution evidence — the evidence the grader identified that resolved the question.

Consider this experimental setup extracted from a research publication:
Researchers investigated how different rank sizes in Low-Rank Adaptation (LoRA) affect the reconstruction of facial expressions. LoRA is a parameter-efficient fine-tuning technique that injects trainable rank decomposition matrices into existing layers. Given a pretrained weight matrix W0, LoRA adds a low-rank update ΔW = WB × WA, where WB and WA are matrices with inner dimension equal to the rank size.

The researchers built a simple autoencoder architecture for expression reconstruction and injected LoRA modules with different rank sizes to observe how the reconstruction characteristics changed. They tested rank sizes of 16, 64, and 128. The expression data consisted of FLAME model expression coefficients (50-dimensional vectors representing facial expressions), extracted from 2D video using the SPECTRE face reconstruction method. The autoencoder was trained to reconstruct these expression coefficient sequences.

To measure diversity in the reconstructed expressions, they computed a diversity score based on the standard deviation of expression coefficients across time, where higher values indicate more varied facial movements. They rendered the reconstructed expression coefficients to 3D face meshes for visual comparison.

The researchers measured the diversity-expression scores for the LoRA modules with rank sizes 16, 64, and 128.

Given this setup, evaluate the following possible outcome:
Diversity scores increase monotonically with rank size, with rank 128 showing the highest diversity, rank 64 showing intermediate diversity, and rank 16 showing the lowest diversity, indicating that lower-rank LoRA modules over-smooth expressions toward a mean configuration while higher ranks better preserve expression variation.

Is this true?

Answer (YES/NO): YES